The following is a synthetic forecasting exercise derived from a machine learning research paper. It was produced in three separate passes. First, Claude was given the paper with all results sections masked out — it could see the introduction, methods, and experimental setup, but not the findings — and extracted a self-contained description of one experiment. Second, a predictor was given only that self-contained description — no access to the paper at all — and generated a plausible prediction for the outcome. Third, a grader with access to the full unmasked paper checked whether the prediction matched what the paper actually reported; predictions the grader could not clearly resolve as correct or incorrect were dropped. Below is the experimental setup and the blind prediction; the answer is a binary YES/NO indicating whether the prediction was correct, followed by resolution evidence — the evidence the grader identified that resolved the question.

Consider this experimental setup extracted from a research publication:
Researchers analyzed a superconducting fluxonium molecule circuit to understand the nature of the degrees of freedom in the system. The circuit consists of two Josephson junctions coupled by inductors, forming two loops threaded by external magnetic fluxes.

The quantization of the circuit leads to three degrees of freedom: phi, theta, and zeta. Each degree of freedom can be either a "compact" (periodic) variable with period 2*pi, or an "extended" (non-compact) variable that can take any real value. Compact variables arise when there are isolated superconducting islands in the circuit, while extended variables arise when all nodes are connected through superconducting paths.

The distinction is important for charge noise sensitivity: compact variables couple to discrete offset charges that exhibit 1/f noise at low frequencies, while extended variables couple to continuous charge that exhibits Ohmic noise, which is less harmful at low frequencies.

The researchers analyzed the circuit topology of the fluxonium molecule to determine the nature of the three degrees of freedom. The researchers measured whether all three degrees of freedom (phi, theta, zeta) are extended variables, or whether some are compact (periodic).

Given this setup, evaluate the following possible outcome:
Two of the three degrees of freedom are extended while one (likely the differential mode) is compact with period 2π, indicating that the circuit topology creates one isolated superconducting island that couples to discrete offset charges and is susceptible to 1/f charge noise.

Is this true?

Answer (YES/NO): NO